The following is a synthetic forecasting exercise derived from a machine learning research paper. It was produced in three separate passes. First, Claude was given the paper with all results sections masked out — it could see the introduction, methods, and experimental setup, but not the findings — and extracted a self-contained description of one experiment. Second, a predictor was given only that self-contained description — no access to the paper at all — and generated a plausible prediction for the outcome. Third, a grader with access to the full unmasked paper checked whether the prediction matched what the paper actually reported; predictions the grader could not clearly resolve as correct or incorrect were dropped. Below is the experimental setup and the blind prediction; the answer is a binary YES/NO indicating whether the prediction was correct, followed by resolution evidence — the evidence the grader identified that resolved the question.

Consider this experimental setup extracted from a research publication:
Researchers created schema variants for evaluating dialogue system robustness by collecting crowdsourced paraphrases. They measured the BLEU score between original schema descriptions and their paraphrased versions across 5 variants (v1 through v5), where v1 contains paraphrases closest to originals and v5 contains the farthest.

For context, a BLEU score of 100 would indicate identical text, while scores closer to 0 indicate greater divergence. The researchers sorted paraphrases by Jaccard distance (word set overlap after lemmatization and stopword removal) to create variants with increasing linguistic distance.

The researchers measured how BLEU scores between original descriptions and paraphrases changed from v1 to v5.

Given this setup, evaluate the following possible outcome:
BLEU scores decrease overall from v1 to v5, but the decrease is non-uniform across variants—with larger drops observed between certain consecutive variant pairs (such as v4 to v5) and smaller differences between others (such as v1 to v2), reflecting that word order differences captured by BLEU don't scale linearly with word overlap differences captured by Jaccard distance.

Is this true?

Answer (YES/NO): NO